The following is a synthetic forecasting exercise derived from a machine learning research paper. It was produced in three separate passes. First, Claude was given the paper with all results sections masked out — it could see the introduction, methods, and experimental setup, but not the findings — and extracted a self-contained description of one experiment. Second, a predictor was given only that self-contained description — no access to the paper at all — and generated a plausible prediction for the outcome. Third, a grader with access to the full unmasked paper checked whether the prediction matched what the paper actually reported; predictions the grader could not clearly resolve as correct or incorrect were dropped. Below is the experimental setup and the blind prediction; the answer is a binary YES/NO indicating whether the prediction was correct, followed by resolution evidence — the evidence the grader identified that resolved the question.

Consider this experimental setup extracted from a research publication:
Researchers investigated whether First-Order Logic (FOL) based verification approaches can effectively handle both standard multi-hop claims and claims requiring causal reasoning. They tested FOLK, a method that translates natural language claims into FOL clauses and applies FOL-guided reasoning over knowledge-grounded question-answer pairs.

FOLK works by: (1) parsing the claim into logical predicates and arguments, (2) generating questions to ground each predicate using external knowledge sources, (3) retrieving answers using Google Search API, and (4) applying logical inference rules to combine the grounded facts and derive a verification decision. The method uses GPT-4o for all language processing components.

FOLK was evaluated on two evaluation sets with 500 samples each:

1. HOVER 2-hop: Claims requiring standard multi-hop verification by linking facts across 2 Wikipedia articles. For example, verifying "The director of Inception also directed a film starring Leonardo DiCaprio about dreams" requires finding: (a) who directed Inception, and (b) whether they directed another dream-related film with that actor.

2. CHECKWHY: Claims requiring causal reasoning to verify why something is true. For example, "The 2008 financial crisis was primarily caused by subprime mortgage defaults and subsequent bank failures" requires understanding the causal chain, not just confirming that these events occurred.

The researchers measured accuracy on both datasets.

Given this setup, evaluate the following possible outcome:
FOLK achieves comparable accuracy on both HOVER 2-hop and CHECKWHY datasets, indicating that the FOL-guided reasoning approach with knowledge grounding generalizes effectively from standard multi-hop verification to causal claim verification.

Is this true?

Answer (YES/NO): NO